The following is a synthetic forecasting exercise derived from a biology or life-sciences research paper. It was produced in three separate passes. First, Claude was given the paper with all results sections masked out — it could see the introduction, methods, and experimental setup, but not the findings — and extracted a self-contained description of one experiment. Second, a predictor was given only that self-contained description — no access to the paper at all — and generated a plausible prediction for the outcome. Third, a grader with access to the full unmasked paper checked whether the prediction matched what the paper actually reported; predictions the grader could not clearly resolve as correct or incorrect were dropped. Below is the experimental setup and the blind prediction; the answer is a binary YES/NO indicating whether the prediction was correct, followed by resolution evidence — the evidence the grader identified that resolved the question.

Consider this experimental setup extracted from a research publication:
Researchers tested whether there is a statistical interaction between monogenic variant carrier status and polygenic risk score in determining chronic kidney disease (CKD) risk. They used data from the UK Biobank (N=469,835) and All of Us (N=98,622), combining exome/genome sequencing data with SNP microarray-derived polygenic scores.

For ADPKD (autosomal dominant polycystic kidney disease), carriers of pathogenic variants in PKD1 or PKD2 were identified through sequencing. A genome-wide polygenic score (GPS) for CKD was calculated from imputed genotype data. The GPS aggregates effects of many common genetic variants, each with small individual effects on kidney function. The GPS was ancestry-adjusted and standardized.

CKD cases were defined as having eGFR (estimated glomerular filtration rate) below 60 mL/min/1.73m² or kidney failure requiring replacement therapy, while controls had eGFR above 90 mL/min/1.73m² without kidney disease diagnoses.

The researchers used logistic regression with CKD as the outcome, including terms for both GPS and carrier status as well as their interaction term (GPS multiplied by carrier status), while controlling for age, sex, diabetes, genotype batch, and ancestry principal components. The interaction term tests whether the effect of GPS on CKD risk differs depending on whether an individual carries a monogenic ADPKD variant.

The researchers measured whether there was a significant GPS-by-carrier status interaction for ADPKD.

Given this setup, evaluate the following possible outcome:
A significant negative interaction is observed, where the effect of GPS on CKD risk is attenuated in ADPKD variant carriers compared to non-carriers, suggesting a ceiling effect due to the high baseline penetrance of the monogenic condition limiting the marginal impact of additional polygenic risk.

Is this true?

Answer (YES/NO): NO